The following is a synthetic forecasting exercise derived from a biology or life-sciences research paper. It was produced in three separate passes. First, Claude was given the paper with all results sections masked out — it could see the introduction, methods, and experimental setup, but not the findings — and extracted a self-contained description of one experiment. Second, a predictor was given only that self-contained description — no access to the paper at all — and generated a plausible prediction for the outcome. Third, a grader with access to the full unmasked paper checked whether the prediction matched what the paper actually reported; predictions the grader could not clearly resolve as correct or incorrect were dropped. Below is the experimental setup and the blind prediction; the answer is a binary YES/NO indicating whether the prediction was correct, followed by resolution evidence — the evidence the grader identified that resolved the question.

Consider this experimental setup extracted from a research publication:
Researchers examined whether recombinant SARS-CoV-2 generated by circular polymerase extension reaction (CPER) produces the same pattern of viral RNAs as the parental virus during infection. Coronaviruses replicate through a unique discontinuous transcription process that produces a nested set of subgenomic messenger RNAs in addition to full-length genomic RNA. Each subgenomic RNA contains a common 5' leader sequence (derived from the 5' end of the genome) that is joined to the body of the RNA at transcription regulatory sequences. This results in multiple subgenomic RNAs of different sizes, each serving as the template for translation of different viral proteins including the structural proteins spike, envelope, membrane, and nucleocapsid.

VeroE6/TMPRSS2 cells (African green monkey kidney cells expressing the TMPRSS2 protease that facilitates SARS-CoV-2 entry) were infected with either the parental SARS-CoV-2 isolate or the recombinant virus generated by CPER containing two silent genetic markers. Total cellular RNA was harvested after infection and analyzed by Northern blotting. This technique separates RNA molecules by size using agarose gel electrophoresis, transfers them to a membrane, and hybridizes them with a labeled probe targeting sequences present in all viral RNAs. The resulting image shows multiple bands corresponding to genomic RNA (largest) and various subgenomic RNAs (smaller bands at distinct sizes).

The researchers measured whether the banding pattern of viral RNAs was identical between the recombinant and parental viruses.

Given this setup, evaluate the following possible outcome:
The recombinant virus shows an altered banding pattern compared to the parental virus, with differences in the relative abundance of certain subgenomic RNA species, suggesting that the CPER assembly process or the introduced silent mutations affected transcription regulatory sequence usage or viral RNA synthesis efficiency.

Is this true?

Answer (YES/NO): NO